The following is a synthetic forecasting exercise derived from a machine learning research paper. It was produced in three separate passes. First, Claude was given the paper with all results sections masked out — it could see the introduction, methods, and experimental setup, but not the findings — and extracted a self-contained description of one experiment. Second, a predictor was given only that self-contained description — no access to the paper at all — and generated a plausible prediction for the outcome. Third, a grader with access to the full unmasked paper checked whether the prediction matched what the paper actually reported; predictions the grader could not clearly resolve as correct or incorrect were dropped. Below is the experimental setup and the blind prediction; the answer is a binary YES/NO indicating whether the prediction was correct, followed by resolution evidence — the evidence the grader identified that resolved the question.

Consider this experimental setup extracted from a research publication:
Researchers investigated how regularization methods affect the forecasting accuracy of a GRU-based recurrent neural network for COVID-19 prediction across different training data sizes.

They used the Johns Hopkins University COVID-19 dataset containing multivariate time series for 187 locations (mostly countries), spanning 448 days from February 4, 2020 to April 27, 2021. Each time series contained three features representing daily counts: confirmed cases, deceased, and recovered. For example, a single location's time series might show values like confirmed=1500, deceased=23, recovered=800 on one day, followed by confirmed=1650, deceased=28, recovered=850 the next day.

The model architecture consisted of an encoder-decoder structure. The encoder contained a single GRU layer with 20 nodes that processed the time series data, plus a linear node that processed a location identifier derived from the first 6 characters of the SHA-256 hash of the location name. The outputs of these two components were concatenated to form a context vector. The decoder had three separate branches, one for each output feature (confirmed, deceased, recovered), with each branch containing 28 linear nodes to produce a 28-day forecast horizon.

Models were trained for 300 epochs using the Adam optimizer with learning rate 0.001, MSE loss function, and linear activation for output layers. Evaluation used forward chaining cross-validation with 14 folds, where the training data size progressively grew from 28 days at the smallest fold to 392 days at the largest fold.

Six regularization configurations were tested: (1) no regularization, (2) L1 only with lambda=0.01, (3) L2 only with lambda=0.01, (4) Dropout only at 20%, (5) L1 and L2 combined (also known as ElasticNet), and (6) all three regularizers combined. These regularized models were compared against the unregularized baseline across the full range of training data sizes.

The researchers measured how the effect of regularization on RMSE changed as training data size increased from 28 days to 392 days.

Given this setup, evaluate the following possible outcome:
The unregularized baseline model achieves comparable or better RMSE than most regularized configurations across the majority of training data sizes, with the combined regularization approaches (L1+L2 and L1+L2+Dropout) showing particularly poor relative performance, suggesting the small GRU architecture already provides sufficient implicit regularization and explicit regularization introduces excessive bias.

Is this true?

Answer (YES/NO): NO